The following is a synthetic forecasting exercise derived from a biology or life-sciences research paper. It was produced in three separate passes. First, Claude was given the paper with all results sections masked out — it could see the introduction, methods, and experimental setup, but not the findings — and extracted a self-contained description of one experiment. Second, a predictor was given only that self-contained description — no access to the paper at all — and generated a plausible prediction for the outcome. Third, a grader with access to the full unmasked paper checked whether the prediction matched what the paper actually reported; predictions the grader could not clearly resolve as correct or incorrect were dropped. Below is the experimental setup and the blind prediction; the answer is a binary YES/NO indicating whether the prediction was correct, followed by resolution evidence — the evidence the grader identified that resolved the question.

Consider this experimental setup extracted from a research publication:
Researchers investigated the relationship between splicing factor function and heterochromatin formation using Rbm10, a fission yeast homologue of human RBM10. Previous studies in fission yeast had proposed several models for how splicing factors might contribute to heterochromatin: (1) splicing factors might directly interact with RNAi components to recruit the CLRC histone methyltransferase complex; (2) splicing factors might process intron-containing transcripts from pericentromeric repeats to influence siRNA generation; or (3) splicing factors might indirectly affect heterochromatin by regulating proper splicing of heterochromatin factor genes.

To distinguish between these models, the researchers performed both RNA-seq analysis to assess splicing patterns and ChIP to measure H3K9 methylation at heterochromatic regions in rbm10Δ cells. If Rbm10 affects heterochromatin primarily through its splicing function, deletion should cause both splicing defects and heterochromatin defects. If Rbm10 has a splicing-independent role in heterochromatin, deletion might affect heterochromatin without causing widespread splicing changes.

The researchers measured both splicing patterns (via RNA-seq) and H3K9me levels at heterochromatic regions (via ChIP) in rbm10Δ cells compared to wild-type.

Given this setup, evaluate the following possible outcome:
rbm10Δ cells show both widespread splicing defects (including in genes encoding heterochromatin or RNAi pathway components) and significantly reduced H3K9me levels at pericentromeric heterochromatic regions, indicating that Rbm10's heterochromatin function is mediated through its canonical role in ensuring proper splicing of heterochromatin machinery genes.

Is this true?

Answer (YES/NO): NO